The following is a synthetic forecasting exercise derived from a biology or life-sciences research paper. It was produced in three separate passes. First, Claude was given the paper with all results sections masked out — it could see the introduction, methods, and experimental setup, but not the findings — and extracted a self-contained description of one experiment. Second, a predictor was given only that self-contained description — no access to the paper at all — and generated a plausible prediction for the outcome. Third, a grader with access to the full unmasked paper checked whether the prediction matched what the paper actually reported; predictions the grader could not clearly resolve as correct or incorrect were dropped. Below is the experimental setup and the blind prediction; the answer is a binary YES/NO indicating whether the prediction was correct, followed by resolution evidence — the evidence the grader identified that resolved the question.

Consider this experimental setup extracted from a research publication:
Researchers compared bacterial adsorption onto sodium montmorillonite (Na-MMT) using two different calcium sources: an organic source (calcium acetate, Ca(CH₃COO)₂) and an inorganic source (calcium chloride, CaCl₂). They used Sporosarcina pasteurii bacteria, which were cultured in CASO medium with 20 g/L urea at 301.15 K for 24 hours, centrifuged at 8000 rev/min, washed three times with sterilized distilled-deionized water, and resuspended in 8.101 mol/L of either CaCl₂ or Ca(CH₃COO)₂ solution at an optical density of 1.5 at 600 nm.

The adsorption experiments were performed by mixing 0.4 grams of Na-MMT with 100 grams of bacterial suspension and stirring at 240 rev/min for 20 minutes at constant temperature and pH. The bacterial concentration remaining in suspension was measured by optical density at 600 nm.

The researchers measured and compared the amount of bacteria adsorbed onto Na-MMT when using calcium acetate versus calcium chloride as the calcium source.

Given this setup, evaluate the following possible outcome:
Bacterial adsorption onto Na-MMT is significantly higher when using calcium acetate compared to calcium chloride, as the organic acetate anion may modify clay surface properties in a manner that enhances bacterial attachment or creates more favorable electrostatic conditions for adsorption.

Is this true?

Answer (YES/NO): YES